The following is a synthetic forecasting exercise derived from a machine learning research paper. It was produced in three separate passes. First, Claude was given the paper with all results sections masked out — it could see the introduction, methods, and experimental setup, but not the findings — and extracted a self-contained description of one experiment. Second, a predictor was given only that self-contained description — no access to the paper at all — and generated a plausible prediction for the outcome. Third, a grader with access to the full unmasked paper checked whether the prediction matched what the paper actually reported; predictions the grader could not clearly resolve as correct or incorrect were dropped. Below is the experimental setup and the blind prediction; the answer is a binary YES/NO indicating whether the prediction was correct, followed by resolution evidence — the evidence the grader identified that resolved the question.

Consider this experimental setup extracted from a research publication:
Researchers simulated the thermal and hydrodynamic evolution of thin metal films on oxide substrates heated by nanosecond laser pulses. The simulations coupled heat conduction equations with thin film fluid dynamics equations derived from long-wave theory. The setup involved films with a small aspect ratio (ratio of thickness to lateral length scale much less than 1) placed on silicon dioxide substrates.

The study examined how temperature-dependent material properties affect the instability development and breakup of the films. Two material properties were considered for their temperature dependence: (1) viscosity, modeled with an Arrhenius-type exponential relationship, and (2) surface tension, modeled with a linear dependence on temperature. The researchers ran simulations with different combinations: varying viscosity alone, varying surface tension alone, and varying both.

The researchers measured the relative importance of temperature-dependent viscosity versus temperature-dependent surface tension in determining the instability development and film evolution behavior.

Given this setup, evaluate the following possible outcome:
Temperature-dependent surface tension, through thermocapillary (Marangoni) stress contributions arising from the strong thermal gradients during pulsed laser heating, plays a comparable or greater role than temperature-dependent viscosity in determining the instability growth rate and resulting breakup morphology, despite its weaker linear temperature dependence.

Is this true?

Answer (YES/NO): NO